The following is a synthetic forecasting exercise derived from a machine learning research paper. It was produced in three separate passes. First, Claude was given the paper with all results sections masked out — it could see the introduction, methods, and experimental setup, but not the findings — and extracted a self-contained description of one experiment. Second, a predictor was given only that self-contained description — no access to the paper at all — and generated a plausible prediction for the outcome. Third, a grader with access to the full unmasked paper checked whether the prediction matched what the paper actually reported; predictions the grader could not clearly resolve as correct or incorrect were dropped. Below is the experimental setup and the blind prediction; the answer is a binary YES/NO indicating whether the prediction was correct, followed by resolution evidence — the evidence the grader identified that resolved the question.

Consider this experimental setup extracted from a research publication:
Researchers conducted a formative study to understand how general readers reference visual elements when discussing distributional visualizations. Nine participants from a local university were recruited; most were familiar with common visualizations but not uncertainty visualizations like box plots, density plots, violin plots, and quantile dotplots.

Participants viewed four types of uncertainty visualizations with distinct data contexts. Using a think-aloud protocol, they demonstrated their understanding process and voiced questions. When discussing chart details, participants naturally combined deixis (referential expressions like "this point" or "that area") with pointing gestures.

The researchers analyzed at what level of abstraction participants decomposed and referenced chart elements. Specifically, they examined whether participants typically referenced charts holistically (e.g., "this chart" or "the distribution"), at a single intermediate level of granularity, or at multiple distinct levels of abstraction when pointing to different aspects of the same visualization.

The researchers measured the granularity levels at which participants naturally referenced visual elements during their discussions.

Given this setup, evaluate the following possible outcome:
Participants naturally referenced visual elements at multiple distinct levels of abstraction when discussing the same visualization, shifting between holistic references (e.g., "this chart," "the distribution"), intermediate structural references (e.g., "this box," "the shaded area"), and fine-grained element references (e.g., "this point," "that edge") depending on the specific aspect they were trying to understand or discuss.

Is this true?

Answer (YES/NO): NO